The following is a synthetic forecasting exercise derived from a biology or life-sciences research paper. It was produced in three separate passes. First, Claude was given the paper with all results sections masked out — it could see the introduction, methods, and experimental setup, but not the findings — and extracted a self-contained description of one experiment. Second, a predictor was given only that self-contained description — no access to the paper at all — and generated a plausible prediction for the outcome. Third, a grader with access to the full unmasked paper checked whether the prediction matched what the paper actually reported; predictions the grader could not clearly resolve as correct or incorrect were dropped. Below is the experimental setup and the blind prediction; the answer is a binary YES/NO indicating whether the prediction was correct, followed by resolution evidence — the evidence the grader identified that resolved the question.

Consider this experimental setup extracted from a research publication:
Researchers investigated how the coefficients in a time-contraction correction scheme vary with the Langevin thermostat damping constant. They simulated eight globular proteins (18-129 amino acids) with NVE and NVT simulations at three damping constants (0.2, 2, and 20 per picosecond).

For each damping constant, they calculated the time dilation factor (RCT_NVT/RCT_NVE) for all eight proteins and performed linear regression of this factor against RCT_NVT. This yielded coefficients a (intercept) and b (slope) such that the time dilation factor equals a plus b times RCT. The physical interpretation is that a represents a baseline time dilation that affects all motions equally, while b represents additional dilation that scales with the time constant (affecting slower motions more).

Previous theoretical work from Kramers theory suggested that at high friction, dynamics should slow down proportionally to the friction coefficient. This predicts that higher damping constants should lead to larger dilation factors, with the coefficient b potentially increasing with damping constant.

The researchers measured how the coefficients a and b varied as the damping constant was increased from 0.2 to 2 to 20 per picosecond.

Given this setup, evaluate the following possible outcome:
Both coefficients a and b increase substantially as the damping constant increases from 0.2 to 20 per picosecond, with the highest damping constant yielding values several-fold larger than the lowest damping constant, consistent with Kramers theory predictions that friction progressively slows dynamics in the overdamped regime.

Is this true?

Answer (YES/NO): YES